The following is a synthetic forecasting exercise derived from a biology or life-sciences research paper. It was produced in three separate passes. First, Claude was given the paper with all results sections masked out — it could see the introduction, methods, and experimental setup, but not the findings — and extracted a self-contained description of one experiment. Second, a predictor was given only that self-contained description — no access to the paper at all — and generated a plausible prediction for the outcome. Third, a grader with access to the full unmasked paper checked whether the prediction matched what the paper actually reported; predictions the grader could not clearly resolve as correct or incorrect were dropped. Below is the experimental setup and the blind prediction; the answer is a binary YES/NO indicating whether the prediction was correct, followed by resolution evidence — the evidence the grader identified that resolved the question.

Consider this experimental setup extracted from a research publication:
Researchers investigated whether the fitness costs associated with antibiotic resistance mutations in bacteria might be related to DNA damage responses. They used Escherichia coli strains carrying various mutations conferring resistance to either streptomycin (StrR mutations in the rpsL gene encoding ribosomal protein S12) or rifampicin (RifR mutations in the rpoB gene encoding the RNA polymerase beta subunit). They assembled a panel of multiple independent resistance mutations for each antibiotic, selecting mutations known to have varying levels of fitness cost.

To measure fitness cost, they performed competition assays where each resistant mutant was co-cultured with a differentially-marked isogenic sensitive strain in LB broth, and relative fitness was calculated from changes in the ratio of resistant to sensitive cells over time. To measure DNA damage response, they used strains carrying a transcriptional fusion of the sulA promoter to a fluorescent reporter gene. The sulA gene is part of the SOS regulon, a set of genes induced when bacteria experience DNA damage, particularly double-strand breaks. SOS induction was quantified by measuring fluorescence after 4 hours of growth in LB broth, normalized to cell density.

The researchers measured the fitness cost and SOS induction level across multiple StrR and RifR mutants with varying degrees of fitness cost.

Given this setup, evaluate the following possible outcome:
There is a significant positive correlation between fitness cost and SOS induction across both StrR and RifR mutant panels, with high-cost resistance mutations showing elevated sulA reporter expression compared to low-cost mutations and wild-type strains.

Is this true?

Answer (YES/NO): YES